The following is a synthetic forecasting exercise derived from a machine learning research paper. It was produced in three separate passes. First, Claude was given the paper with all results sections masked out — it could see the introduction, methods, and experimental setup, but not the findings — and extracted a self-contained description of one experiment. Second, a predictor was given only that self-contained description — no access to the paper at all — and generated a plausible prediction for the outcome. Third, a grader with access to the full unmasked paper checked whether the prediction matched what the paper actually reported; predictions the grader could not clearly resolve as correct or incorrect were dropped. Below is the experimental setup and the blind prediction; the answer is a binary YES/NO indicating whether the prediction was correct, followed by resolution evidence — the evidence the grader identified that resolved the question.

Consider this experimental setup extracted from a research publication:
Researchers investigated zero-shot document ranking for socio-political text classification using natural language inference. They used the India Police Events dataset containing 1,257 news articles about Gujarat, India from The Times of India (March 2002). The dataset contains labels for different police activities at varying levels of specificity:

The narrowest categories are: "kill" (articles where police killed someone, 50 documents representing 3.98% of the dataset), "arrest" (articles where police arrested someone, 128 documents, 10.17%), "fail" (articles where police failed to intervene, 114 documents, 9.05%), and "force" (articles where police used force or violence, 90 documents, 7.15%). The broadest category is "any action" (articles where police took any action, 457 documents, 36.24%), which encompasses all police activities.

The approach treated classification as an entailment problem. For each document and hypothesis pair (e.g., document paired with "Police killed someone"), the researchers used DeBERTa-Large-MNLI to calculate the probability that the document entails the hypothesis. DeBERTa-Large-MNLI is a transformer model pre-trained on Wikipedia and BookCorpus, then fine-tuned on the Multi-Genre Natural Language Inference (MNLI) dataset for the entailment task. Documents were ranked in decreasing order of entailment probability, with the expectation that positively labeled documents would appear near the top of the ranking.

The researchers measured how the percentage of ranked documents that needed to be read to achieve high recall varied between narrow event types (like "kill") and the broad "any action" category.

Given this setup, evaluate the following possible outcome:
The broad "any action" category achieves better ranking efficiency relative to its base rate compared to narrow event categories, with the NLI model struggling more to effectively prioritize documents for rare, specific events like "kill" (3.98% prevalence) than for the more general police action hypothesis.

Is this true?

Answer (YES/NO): NO